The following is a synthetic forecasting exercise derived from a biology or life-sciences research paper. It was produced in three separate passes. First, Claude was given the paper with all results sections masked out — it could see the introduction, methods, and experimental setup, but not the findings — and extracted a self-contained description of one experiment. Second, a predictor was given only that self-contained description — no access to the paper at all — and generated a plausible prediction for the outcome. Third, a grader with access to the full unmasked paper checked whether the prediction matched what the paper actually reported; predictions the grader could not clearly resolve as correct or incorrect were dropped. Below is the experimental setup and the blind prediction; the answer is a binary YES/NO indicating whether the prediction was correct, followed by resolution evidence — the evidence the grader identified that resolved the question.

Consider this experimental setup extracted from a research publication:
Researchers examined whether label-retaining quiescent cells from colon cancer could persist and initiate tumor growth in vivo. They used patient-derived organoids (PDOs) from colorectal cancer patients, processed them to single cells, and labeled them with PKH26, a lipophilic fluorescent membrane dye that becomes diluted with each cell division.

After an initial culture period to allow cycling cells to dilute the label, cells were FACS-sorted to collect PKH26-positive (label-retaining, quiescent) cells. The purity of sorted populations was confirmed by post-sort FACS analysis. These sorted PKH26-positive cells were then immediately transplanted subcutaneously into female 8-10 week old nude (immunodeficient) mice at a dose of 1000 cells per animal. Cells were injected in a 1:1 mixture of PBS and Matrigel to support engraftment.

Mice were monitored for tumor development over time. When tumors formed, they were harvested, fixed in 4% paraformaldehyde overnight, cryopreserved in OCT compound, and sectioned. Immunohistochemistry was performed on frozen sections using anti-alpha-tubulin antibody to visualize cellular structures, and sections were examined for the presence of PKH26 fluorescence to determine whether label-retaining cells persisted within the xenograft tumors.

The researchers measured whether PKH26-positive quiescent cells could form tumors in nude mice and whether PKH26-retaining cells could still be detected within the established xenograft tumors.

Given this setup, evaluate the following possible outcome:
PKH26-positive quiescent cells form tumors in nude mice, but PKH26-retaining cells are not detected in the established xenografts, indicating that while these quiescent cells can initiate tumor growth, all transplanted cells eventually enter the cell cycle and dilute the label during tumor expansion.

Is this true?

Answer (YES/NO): NO